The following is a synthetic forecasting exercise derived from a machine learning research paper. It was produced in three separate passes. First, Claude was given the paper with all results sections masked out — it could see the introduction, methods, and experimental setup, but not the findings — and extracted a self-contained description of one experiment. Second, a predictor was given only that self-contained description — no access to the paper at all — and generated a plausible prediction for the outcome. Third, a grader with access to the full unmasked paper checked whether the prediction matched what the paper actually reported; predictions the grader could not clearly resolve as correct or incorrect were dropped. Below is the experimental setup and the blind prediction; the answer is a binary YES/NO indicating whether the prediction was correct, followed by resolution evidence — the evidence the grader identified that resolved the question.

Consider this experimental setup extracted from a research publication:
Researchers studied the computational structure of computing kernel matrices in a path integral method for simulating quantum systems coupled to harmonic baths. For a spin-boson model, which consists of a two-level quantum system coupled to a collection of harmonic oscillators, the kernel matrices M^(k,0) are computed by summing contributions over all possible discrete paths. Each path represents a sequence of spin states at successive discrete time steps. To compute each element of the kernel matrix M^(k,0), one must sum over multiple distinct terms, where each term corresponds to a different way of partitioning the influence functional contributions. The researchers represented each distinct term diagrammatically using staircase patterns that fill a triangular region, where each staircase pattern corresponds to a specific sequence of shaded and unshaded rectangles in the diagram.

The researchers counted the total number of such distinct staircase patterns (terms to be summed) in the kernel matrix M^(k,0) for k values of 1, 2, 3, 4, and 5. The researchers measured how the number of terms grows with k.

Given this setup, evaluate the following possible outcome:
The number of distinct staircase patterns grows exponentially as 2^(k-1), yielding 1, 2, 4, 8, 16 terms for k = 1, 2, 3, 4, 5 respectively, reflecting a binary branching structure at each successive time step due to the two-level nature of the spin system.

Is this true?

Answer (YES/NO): NO